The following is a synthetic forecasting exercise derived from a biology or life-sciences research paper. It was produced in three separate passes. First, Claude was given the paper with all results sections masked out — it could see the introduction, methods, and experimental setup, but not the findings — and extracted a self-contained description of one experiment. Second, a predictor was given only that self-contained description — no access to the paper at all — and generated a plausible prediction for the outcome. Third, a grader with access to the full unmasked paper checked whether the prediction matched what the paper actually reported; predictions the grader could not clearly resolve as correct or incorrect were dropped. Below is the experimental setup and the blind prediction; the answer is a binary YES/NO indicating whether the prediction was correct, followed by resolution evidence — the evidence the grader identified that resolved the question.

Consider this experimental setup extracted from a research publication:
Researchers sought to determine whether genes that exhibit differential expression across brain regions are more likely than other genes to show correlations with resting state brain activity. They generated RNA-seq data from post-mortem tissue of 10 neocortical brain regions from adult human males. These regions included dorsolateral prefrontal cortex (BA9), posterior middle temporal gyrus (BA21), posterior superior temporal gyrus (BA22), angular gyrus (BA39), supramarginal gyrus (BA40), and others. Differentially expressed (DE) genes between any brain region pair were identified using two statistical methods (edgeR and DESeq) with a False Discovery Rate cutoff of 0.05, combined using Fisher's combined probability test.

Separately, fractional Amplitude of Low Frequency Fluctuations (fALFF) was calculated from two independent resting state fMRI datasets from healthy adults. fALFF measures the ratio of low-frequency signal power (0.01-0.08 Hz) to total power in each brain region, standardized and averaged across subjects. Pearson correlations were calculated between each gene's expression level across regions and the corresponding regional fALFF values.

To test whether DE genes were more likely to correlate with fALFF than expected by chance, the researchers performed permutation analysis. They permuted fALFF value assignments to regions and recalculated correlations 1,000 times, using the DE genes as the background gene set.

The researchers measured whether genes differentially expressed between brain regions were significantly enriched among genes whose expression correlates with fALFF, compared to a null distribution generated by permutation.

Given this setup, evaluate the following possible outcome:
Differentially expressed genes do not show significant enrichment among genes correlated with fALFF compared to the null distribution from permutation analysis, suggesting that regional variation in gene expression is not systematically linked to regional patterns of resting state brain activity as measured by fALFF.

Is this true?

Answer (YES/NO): NO